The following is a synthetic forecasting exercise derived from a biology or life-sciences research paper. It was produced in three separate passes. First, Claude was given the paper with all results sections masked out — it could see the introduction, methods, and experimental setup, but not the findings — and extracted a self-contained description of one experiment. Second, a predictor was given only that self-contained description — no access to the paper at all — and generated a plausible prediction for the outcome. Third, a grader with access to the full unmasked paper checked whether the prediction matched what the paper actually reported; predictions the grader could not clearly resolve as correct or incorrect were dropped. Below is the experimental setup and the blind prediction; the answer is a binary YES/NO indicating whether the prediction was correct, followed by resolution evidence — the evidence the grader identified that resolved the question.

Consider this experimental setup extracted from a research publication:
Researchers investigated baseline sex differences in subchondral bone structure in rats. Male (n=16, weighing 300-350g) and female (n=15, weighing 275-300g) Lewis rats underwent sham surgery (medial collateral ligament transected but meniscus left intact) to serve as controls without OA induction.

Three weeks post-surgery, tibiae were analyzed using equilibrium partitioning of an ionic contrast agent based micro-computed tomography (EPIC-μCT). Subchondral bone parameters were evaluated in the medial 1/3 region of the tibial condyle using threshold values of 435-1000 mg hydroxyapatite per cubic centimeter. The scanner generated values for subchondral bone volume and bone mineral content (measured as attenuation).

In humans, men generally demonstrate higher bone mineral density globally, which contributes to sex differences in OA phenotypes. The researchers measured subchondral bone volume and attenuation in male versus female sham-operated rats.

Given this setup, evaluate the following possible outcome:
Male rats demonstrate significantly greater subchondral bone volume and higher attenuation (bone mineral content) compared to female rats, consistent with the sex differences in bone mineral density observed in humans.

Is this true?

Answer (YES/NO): NO